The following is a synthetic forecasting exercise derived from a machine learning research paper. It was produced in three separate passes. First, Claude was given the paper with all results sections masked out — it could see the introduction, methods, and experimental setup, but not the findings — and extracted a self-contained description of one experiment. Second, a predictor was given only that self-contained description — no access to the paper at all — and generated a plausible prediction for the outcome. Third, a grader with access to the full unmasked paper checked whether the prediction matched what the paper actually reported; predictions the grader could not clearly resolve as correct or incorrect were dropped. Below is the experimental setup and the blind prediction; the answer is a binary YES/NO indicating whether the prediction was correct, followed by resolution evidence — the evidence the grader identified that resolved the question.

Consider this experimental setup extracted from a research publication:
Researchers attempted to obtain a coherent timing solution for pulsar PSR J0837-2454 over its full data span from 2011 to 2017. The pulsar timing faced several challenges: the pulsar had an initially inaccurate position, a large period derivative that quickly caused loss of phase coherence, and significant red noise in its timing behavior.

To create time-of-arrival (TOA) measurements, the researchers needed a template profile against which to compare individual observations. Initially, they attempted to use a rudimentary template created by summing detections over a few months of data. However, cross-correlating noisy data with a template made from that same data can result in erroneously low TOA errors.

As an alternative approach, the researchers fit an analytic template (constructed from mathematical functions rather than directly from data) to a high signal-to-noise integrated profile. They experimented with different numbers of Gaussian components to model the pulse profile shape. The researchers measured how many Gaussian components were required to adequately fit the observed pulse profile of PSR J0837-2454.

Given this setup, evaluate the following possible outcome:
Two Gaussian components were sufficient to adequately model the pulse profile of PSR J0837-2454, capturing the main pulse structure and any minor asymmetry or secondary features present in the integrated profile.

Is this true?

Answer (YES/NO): NO